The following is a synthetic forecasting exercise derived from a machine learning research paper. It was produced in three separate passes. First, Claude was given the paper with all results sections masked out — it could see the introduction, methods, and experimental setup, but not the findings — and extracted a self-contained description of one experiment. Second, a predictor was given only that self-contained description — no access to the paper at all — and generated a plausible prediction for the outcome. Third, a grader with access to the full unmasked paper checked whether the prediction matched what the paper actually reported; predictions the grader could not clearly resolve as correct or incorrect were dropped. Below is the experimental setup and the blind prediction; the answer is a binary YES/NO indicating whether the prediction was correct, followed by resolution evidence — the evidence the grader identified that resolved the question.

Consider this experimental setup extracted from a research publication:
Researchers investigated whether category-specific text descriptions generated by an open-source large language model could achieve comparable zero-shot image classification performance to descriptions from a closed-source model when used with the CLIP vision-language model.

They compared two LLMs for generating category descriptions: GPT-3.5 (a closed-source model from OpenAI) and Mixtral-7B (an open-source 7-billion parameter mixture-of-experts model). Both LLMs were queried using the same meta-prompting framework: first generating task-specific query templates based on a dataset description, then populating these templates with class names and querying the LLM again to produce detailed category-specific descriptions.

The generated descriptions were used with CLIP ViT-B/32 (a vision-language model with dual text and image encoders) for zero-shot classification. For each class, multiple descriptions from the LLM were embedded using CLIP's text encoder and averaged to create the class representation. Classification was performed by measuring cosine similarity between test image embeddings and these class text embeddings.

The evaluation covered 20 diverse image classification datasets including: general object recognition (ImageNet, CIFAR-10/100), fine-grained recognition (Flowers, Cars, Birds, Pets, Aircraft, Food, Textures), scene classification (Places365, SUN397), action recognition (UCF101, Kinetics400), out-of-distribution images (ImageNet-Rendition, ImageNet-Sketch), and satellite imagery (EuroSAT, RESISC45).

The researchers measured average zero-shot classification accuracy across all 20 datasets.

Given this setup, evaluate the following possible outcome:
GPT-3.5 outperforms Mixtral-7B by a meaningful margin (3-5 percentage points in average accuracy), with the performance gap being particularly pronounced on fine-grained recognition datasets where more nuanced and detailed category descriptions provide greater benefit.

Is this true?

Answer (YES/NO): NO